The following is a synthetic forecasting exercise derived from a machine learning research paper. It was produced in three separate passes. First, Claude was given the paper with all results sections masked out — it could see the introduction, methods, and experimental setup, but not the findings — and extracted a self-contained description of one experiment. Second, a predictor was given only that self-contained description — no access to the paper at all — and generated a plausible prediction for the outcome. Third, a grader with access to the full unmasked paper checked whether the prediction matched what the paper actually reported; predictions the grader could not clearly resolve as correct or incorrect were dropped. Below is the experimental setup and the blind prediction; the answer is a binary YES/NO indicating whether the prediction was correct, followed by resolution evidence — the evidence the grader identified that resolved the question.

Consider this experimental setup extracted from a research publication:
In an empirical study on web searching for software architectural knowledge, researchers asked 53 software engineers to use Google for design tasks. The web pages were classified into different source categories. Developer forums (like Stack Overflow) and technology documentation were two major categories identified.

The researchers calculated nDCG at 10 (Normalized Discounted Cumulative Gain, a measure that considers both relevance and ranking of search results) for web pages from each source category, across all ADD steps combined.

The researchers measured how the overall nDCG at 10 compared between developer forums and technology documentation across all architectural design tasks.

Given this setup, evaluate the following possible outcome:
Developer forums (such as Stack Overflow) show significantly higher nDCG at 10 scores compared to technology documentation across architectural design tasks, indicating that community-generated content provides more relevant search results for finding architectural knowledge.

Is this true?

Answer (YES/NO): NO